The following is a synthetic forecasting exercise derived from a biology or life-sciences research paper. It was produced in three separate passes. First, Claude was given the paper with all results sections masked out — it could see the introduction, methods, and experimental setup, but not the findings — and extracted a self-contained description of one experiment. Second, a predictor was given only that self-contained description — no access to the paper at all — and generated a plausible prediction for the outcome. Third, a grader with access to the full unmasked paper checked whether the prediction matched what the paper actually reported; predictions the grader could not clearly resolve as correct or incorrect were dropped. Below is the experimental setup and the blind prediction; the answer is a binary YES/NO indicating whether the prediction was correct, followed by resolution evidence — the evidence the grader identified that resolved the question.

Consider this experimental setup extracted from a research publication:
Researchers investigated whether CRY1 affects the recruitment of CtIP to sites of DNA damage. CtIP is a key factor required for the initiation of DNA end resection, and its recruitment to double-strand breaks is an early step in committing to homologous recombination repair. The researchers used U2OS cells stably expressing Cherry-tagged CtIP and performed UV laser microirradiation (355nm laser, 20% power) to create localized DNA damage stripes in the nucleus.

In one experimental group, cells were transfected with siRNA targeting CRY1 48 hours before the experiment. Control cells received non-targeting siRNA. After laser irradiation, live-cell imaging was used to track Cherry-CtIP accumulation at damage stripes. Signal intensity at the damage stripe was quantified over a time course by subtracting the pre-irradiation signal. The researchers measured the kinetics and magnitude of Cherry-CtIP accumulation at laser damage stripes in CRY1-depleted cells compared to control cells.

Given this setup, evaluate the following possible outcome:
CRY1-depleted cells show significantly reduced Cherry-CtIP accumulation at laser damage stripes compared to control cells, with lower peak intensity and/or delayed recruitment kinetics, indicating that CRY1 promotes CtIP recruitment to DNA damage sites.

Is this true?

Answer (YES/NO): NO